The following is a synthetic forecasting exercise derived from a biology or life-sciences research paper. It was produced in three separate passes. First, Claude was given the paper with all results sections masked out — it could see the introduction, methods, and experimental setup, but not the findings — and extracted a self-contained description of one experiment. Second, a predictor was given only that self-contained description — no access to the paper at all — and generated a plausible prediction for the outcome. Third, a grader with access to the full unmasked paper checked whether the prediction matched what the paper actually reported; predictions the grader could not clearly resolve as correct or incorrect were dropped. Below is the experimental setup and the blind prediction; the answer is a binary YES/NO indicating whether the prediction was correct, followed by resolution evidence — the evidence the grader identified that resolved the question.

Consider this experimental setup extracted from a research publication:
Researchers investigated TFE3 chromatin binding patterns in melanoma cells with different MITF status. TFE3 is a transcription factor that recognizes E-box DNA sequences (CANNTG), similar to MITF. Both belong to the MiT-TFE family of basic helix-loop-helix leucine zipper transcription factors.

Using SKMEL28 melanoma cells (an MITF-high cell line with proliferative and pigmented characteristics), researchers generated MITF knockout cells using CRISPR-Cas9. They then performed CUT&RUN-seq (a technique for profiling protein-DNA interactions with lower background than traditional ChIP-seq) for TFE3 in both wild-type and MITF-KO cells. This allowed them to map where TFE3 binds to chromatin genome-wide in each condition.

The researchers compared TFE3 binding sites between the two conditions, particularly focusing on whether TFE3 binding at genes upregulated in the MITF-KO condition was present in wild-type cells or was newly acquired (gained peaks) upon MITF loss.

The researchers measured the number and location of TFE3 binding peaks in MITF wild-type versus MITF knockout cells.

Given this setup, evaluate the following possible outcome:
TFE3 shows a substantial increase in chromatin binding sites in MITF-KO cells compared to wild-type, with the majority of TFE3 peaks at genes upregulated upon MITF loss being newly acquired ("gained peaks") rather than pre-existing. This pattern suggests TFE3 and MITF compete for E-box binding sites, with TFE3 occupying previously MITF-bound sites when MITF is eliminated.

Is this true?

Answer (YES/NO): NO